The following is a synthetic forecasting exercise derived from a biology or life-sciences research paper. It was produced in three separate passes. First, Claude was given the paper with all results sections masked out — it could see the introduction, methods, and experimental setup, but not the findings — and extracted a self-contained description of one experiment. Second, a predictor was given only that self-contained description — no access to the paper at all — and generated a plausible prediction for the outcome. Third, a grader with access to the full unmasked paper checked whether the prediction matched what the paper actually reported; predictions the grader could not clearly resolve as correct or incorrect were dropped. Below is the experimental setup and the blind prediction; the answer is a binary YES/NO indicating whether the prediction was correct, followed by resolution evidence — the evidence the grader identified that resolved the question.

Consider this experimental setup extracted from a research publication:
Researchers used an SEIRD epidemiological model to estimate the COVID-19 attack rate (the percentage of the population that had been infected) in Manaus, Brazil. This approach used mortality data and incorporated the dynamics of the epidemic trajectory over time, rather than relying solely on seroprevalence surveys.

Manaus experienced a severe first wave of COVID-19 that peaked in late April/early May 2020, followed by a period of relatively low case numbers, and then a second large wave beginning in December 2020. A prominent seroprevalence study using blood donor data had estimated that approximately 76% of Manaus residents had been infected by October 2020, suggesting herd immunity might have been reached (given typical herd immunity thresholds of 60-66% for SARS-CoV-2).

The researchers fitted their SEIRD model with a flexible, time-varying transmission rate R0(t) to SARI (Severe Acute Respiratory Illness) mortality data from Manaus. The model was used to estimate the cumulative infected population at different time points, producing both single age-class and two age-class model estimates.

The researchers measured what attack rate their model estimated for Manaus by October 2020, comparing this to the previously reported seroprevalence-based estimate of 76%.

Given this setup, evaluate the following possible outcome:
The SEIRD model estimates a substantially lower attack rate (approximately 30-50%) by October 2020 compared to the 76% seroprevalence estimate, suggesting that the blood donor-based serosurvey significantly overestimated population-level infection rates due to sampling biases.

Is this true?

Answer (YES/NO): YES